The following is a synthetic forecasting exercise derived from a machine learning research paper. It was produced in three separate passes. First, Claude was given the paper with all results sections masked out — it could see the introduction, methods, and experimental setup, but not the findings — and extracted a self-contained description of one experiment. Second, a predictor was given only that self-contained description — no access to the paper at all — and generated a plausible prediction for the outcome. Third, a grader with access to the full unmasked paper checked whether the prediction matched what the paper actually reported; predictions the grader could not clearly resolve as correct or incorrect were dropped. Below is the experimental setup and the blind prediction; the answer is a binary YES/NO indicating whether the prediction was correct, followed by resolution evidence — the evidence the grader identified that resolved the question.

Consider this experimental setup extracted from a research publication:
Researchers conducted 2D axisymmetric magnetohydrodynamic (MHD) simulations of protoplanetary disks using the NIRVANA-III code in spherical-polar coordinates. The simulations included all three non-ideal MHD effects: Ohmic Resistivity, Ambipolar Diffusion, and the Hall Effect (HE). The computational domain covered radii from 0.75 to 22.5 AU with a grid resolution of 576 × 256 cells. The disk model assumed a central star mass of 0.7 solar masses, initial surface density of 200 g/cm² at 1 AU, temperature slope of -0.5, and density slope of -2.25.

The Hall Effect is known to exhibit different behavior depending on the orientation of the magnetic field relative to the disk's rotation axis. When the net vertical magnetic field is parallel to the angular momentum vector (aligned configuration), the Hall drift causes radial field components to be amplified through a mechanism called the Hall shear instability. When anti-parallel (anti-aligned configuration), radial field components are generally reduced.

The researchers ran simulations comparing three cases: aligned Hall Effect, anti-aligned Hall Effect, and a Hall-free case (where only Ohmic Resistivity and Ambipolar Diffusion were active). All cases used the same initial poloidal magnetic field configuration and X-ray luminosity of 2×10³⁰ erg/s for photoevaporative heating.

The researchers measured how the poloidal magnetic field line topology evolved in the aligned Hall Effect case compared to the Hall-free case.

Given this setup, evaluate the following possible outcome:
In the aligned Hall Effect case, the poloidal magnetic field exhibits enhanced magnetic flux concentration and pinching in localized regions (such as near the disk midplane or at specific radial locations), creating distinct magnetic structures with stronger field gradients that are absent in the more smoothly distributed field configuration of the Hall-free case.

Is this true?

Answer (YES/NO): YES